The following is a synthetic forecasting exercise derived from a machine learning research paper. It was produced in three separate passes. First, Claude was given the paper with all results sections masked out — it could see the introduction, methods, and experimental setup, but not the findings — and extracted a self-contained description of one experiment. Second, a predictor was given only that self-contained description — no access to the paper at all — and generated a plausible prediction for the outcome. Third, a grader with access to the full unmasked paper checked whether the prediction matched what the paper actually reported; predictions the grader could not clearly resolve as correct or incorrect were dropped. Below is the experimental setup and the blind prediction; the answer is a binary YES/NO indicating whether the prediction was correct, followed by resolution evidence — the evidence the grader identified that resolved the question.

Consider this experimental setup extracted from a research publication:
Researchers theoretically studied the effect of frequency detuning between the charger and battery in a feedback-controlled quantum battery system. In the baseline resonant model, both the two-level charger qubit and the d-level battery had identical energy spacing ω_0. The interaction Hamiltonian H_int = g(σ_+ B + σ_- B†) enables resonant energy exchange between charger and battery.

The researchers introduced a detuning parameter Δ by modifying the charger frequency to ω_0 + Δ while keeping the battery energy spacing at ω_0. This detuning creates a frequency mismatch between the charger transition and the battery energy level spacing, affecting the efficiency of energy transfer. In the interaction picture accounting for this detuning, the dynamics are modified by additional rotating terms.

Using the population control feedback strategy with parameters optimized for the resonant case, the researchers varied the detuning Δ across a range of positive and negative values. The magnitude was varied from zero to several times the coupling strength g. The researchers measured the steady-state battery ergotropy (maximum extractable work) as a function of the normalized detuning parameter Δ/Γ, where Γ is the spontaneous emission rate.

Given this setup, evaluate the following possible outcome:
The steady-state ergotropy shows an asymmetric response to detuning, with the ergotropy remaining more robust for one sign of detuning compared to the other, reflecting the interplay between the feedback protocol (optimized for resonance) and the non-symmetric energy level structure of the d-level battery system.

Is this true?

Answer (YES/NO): NO